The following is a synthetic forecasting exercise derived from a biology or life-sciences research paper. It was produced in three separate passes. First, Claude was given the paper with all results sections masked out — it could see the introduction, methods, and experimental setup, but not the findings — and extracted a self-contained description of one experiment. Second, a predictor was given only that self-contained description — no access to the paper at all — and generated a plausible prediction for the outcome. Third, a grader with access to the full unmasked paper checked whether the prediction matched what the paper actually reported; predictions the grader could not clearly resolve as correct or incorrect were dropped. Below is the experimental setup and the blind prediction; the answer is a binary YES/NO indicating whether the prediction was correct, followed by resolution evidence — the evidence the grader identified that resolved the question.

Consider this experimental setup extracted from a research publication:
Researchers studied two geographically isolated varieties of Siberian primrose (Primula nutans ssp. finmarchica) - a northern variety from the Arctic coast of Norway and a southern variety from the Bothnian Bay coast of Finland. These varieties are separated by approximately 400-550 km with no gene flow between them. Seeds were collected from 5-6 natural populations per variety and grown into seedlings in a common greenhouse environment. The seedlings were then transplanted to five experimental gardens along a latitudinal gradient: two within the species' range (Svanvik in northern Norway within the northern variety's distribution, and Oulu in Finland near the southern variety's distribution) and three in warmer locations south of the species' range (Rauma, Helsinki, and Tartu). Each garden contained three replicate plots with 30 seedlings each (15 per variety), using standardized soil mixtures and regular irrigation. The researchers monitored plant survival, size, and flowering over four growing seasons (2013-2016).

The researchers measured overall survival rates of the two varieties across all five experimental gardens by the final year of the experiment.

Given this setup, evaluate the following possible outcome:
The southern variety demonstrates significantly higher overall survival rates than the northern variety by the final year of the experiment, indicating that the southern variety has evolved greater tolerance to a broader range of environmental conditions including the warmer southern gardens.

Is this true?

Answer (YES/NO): YES